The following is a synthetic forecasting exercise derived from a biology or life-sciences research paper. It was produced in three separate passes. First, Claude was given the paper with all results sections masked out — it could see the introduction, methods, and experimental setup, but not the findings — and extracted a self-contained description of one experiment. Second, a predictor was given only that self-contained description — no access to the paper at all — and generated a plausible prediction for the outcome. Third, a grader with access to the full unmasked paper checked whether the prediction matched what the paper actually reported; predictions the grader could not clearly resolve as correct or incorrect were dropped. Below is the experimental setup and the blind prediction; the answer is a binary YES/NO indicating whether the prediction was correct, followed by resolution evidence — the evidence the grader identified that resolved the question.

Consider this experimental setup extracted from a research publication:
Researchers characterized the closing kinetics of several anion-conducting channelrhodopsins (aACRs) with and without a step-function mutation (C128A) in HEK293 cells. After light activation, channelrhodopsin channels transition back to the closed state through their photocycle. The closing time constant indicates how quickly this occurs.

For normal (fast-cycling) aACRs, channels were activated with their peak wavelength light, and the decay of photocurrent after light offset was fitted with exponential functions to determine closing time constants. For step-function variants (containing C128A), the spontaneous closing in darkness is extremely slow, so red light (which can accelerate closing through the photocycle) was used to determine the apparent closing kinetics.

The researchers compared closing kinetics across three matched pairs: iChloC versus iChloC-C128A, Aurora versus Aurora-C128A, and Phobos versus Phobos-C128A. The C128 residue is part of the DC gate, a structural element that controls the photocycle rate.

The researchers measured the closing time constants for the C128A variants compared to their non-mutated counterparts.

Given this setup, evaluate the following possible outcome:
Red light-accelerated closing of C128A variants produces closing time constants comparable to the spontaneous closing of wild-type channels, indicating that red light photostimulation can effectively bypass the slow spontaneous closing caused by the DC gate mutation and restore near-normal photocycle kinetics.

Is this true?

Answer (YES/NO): NO